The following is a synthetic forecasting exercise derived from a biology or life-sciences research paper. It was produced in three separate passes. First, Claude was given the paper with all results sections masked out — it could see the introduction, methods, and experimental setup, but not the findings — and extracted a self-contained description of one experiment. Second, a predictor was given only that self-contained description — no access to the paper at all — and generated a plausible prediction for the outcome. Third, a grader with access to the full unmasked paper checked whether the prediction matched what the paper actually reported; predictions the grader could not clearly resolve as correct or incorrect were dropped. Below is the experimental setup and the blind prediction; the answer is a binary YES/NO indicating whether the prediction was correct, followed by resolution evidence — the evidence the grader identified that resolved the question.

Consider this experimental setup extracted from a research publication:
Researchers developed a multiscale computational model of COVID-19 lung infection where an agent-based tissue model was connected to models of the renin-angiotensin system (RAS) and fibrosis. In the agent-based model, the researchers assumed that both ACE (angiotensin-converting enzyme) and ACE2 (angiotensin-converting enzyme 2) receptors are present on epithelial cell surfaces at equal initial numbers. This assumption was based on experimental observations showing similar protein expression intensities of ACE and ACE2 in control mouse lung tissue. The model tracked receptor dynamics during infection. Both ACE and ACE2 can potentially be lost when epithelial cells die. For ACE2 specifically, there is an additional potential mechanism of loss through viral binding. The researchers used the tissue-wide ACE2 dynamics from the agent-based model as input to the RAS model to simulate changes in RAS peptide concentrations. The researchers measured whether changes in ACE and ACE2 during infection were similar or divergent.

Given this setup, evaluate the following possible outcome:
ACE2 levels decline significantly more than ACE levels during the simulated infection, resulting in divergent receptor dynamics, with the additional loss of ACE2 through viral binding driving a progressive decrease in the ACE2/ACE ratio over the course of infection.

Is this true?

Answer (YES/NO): NO